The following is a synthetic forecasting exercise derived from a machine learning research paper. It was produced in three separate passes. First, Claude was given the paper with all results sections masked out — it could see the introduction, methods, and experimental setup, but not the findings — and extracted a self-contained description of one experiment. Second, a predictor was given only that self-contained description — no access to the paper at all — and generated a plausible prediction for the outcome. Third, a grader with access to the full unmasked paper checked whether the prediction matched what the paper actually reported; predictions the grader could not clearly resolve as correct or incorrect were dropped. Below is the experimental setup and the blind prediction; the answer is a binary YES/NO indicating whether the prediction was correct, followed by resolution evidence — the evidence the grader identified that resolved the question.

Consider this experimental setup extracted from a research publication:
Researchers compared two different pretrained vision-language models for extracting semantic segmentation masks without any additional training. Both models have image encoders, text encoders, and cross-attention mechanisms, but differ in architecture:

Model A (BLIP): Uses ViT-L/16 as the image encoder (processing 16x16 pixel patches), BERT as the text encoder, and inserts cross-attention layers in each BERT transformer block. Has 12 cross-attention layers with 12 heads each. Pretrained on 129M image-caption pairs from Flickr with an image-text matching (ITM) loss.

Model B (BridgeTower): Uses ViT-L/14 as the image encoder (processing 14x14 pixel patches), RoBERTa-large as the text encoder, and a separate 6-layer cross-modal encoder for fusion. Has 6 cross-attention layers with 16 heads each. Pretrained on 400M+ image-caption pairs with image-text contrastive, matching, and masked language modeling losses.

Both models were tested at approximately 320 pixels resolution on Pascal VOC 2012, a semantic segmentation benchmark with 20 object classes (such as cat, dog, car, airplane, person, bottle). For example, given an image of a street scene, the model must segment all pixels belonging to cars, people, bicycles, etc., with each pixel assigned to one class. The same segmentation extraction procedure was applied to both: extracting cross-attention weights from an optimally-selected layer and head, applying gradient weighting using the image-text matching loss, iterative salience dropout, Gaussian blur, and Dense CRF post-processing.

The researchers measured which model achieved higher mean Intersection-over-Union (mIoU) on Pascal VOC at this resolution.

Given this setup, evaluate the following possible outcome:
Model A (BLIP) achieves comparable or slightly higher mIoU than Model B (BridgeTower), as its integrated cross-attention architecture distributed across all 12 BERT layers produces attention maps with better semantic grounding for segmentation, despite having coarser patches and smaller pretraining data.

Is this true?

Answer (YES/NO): NO